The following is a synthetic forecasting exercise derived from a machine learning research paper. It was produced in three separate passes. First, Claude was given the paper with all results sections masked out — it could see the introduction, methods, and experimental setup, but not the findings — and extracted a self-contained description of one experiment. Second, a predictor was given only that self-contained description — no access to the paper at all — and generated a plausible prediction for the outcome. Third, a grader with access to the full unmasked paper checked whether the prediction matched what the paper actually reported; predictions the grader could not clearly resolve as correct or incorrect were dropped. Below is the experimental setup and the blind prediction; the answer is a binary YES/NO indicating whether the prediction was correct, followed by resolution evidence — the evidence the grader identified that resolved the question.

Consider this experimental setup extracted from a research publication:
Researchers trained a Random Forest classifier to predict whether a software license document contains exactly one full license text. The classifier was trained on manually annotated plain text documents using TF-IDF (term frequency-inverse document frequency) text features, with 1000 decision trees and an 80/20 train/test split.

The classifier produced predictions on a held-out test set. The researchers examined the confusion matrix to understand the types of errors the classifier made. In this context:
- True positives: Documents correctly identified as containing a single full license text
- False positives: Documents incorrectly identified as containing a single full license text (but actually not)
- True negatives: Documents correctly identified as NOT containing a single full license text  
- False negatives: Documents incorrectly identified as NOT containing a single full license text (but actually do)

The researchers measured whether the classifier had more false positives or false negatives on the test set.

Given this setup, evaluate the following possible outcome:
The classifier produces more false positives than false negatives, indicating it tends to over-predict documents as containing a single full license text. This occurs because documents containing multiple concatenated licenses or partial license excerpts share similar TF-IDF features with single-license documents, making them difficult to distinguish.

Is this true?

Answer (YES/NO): YES